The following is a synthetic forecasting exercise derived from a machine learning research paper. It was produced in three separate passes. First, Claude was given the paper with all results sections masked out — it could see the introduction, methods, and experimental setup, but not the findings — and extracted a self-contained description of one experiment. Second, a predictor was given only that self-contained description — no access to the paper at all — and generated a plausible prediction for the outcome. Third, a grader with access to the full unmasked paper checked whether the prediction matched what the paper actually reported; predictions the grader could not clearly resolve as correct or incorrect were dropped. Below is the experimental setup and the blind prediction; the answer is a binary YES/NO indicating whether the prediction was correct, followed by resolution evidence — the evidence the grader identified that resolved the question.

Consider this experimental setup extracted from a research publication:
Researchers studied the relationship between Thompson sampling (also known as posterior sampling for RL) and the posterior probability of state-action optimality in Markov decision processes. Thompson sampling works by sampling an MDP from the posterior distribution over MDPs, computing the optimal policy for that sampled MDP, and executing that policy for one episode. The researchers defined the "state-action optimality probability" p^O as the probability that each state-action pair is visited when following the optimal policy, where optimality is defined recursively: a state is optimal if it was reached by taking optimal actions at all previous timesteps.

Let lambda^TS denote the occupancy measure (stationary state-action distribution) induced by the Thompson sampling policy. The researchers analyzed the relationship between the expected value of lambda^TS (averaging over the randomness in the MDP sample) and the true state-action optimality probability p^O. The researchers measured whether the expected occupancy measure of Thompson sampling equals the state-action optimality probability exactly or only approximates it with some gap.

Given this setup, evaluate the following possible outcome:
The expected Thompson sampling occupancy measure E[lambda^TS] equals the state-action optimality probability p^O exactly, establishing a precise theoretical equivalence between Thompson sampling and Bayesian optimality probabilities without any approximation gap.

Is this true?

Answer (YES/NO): YES